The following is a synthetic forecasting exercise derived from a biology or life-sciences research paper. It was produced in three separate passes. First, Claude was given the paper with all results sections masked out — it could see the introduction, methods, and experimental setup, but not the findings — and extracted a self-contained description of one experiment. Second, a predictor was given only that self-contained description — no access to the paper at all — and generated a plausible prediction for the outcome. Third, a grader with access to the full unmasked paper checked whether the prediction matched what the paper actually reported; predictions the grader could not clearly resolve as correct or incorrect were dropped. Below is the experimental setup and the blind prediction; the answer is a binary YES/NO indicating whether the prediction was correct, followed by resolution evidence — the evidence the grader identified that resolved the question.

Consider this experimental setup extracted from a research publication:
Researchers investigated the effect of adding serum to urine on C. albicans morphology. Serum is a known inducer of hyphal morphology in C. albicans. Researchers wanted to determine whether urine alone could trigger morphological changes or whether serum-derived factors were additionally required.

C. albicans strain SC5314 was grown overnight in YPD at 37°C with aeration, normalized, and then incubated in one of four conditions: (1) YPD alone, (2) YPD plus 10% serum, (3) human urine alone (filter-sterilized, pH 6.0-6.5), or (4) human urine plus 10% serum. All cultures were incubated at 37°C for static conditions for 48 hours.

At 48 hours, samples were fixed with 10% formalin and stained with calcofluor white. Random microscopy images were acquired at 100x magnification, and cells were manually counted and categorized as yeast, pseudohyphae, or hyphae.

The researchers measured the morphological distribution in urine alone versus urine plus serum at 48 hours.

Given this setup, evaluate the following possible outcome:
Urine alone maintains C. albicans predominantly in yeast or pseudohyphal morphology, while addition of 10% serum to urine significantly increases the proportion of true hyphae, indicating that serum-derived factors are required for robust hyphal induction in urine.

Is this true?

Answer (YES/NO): NO